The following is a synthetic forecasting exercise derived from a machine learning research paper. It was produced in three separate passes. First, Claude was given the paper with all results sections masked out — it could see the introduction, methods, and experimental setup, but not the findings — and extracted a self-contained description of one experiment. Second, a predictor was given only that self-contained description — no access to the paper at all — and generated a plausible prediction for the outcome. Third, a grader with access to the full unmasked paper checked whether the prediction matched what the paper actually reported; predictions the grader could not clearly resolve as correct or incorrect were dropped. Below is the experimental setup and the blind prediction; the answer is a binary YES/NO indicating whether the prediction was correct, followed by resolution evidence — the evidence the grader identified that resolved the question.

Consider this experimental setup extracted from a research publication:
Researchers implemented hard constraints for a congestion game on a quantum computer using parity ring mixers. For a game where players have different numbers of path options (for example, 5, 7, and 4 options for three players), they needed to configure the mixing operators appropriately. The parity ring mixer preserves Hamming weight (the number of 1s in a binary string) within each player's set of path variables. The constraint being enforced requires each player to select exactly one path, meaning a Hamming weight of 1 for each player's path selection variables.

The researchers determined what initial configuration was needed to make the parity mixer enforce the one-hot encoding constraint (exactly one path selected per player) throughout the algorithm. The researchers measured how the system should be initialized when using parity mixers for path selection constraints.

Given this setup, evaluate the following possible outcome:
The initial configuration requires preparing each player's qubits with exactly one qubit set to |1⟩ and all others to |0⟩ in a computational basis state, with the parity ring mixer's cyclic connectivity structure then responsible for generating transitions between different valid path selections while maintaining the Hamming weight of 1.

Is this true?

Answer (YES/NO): YES